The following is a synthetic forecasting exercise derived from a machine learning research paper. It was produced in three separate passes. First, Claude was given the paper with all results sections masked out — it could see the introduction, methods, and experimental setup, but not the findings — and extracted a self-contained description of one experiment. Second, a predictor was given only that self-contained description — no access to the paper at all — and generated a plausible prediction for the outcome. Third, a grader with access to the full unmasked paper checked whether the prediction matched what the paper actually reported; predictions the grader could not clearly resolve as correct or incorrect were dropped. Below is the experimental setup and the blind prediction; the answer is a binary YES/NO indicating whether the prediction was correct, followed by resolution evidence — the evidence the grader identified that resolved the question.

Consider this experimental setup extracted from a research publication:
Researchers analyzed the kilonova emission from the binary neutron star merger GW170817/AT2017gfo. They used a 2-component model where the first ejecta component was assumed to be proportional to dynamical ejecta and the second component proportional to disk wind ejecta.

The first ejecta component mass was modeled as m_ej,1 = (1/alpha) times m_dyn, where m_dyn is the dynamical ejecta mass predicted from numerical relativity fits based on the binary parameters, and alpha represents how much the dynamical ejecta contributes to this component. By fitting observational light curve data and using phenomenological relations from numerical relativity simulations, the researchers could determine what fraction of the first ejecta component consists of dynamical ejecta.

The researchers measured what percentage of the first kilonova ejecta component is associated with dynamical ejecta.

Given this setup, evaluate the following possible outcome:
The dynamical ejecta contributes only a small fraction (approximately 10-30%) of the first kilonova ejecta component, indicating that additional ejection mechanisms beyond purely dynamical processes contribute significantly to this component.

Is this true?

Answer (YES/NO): YES